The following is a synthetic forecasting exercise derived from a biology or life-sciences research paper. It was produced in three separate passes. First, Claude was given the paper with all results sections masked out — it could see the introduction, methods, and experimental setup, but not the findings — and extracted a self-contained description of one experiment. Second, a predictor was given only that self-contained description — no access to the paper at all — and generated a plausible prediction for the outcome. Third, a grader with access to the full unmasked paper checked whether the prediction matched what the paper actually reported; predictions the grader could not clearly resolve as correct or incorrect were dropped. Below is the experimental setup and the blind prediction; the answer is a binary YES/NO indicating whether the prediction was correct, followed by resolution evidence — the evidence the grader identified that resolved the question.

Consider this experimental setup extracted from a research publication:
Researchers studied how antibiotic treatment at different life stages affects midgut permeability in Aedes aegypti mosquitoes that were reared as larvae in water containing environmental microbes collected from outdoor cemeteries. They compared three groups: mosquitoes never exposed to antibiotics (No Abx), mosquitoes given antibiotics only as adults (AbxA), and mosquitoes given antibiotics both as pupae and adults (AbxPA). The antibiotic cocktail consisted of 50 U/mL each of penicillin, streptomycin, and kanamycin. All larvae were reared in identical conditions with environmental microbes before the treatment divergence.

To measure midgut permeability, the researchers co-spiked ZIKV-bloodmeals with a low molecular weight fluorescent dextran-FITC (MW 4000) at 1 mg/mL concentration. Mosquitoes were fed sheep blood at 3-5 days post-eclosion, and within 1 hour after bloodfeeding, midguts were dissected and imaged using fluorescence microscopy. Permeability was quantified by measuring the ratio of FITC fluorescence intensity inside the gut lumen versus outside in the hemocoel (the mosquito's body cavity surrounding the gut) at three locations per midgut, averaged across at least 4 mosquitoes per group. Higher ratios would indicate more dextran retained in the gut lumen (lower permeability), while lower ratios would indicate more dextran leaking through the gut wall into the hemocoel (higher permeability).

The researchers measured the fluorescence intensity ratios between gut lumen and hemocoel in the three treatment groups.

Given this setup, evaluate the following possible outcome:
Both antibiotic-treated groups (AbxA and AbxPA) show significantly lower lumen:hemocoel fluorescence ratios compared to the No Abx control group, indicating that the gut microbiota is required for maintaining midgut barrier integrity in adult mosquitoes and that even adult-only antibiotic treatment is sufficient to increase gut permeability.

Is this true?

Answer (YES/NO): NO